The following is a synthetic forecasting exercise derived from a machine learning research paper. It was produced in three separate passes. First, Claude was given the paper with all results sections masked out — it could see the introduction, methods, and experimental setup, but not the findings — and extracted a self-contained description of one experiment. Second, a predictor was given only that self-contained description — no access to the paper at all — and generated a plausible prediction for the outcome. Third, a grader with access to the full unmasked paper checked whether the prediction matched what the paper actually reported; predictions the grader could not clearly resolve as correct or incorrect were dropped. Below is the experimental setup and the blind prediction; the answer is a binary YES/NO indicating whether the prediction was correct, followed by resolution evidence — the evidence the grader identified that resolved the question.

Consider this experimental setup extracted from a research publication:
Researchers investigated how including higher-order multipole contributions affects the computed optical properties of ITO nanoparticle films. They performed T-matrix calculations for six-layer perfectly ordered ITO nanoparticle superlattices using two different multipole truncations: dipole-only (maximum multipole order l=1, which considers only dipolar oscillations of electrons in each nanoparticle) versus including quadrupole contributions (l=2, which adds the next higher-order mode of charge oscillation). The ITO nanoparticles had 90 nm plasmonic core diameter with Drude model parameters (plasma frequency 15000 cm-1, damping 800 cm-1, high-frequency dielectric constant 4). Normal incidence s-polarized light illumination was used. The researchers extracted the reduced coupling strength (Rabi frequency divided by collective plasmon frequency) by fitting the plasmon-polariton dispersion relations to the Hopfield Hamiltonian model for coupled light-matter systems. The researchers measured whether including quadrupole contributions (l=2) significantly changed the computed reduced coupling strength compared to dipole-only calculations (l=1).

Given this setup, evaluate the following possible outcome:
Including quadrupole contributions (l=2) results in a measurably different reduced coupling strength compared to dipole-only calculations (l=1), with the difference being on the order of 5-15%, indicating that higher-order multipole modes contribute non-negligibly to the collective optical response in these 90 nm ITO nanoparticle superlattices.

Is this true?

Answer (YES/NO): NO